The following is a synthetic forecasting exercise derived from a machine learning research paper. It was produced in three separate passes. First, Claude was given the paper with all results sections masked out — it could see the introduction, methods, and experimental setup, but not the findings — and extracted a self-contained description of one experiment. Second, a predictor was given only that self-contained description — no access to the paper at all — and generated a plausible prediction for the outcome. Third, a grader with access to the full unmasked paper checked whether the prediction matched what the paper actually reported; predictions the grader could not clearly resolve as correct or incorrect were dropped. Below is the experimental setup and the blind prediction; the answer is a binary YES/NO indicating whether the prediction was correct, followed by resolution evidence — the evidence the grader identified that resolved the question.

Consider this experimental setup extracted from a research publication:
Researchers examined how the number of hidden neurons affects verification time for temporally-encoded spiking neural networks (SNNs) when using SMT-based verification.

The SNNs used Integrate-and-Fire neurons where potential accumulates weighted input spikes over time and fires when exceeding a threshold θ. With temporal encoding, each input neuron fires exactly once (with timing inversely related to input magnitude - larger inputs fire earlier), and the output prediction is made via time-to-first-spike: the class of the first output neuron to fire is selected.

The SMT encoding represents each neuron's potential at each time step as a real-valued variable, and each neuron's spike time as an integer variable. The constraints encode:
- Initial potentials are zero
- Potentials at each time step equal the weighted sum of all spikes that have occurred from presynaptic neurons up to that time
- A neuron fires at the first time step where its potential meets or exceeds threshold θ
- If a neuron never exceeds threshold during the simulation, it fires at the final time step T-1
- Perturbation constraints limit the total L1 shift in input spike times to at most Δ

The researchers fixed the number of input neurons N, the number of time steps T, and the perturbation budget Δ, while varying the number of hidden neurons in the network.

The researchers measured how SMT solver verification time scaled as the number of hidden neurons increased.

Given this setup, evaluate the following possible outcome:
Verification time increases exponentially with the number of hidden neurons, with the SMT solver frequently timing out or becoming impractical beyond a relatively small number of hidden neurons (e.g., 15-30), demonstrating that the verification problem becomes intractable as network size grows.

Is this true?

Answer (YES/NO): NO